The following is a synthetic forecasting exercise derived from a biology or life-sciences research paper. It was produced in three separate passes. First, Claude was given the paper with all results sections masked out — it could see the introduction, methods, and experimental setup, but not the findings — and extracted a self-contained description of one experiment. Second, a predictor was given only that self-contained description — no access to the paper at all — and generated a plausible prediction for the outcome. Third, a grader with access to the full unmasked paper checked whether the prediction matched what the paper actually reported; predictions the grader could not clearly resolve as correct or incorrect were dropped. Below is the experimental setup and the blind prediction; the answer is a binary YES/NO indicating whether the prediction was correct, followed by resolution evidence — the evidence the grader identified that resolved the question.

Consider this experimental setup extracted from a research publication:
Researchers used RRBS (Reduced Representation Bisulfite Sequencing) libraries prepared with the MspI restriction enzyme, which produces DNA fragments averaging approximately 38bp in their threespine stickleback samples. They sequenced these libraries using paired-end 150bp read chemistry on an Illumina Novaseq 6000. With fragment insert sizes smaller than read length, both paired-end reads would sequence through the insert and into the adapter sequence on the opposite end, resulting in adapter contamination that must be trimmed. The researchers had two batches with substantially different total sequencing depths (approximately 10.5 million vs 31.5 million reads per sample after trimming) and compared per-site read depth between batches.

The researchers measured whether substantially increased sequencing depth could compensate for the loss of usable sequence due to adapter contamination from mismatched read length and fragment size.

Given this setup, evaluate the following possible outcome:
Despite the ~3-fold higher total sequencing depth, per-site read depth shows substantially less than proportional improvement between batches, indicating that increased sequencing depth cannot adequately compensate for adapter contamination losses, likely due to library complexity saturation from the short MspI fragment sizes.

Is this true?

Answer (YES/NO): NO